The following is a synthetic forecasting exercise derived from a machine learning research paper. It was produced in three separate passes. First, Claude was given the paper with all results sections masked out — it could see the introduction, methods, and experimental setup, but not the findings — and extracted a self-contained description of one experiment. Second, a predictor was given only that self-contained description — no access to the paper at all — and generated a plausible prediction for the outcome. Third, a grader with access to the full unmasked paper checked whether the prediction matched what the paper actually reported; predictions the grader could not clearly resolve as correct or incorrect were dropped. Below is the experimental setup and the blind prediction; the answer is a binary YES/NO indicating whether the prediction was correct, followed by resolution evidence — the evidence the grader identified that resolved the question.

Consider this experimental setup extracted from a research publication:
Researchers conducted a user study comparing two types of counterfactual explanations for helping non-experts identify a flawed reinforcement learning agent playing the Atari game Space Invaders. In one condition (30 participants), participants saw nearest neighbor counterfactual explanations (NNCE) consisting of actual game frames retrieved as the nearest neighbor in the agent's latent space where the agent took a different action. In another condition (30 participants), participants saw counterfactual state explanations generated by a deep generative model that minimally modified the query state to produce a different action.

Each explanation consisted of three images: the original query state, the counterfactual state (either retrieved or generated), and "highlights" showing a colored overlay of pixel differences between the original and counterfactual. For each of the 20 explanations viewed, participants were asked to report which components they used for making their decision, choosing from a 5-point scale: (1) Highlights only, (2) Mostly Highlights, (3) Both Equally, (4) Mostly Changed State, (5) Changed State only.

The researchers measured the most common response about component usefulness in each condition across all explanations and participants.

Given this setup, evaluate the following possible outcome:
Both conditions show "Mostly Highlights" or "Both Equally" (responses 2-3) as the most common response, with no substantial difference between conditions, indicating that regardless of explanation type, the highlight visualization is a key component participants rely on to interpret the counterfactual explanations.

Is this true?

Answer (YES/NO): NO